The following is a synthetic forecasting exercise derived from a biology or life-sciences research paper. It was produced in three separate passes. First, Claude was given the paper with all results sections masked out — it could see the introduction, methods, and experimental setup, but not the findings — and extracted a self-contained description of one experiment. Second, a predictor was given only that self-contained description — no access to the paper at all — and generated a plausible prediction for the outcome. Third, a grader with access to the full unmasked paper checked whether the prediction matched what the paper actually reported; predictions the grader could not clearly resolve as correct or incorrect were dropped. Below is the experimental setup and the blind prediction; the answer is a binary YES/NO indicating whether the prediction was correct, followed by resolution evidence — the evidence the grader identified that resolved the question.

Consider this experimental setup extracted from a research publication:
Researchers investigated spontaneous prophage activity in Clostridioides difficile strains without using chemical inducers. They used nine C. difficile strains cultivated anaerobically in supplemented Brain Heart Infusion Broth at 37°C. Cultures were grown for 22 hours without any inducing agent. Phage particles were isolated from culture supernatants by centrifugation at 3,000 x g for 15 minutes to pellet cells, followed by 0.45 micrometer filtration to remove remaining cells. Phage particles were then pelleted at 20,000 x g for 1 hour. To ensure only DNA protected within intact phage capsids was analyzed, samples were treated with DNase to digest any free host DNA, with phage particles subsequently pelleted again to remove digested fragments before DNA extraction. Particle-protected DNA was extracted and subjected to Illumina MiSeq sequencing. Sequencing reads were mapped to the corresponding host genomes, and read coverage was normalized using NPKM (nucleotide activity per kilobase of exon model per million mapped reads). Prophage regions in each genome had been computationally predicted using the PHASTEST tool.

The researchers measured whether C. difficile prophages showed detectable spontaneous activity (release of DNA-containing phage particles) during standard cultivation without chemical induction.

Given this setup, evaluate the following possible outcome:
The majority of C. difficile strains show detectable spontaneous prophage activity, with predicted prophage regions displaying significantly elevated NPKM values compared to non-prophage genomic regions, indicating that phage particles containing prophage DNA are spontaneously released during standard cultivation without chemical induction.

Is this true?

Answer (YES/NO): YES